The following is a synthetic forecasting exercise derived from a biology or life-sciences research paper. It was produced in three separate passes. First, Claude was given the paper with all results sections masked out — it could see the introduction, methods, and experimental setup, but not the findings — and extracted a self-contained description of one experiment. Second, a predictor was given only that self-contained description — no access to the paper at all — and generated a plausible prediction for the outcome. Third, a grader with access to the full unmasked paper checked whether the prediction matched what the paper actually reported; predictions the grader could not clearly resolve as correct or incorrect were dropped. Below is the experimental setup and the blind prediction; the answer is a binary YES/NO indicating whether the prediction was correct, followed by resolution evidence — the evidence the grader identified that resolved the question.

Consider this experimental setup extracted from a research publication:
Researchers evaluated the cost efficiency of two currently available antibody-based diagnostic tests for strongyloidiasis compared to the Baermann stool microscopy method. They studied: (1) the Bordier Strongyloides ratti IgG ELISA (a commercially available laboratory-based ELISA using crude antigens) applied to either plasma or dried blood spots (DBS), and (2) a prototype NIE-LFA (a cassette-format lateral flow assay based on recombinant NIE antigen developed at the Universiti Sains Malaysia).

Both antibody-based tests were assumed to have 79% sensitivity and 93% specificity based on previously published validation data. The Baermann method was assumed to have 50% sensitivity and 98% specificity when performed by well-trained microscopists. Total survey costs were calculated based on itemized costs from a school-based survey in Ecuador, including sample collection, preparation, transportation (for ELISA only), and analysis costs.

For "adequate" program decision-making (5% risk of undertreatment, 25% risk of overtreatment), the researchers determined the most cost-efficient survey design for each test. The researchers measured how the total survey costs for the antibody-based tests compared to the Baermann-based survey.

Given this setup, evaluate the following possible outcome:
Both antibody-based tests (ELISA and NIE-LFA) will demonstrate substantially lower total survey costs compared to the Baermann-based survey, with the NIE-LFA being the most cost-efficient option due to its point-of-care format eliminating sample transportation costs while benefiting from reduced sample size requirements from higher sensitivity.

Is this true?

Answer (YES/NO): NO